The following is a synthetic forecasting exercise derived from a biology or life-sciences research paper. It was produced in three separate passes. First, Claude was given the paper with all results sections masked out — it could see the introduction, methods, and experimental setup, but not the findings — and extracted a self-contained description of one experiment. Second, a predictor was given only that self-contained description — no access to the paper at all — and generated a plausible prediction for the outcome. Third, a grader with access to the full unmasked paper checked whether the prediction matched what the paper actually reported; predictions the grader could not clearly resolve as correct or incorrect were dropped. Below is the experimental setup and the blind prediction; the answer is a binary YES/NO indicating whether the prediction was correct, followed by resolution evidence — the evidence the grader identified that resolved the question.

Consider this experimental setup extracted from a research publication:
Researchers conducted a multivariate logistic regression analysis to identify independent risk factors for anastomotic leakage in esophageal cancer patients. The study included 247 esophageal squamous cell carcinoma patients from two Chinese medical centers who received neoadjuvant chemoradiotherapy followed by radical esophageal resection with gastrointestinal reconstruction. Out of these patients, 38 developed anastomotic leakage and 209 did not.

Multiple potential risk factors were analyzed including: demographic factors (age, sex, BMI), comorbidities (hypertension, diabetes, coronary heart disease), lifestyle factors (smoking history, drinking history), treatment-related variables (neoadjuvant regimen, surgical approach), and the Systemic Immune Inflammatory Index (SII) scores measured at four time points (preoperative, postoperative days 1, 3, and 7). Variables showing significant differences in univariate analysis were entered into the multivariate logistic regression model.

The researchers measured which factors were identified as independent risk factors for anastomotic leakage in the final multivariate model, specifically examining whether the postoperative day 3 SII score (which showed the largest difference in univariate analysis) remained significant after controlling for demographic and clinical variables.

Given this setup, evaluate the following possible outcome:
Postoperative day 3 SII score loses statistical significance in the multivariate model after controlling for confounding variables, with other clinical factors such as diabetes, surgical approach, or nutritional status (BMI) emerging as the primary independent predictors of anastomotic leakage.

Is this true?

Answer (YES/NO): NO